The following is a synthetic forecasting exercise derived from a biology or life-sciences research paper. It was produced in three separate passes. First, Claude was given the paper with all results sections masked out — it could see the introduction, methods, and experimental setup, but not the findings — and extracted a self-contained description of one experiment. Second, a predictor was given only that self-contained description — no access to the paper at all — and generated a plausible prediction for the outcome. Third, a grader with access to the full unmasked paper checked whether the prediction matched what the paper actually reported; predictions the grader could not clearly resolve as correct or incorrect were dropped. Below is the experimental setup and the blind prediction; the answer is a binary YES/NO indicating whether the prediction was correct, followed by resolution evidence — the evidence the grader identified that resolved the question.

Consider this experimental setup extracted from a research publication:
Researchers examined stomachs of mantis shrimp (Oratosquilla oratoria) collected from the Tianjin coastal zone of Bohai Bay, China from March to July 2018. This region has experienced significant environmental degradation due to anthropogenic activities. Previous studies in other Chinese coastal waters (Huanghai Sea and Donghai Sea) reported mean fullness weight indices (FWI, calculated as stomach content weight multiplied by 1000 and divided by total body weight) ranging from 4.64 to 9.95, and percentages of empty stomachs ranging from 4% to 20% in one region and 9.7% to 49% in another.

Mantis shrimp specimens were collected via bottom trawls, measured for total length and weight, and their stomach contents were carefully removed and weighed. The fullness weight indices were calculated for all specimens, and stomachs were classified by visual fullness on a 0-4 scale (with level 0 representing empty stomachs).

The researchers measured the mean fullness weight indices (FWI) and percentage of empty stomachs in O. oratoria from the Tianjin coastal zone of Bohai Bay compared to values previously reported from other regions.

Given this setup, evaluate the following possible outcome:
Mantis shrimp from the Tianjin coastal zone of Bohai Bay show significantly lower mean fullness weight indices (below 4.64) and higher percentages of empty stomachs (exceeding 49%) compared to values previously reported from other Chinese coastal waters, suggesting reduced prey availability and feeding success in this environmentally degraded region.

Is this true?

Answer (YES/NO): NO